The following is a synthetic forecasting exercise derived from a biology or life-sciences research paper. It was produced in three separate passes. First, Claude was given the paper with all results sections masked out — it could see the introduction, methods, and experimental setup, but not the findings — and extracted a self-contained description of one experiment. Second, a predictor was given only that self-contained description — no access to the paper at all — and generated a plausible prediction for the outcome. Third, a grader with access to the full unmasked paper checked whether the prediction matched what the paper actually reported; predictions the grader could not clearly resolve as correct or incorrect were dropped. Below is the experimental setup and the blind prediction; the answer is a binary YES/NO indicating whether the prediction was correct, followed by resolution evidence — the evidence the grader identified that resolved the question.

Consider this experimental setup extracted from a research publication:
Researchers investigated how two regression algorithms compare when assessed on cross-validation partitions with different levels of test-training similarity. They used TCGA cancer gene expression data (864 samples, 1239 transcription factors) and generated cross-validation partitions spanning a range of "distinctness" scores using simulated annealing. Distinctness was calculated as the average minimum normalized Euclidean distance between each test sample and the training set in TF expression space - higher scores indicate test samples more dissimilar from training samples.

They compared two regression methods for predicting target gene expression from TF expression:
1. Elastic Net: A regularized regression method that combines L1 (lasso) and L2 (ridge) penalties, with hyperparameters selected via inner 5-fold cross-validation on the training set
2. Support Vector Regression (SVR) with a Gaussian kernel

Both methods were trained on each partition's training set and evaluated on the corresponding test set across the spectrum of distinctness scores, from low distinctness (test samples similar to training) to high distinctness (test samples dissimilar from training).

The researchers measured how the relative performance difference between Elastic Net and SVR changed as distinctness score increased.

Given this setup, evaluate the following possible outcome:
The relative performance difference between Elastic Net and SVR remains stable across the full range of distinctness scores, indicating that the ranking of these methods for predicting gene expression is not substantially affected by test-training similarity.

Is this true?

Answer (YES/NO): NO